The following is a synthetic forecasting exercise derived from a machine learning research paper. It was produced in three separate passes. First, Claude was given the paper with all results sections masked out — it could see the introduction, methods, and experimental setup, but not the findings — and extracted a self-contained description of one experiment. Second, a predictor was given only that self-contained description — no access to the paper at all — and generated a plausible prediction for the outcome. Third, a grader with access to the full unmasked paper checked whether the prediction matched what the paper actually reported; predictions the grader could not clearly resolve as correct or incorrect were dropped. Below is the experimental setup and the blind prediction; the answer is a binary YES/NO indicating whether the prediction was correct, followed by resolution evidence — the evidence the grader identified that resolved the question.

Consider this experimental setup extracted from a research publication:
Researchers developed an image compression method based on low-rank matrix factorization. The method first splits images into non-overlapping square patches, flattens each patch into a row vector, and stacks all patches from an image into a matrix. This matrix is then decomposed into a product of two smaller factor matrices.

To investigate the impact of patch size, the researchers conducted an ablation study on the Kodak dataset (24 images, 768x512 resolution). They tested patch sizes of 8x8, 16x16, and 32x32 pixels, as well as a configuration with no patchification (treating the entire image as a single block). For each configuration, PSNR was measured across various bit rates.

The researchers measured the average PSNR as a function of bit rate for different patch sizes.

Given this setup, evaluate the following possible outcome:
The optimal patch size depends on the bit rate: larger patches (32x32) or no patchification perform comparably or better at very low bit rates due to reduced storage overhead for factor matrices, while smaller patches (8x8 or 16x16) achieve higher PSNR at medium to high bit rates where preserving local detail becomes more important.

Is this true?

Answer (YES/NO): NO